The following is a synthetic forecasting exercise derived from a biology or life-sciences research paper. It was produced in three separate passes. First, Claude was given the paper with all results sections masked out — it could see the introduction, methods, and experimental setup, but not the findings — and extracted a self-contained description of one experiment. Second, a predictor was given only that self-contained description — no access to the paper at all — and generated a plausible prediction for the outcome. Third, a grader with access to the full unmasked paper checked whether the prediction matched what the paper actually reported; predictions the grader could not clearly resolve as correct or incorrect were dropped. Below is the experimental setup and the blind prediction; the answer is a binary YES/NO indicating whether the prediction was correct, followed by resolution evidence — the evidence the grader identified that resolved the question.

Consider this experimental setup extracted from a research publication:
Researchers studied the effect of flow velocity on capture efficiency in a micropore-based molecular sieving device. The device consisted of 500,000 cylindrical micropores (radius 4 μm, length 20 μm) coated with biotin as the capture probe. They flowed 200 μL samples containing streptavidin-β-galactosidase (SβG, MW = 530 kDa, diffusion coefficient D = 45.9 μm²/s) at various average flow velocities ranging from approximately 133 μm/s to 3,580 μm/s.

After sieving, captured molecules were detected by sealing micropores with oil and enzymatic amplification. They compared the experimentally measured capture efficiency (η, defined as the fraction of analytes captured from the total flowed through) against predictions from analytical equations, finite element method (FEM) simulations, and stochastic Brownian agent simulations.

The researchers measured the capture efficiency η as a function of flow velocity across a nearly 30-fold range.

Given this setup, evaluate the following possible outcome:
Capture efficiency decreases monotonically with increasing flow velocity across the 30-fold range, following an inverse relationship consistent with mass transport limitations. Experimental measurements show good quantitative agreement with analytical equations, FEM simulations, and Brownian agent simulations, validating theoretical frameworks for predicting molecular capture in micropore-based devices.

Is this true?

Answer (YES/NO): YES